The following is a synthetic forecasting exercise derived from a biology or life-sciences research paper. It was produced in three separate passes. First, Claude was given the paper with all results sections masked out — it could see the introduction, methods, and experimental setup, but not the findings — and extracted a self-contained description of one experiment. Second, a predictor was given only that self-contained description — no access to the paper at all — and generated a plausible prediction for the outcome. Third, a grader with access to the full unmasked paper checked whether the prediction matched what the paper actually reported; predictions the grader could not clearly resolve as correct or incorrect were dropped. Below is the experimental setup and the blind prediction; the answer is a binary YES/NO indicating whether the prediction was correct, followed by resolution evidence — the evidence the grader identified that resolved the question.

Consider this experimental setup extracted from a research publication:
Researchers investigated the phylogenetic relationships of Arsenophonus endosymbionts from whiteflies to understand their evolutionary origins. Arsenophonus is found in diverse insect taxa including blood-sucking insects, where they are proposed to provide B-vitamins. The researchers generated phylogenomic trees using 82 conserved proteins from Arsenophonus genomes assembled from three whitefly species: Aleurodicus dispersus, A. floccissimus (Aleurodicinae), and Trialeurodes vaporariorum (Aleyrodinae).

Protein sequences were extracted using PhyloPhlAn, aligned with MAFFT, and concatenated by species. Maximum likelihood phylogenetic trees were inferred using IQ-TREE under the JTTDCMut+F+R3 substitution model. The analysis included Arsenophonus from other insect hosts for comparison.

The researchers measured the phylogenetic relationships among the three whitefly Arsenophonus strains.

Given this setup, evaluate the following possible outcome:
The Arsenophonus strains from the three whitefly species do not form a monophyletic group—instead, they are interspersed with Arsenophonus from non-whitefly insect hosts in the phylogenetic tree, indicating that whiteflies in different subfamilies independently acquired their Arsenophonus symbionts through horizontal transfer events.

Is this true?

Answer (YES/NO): NO